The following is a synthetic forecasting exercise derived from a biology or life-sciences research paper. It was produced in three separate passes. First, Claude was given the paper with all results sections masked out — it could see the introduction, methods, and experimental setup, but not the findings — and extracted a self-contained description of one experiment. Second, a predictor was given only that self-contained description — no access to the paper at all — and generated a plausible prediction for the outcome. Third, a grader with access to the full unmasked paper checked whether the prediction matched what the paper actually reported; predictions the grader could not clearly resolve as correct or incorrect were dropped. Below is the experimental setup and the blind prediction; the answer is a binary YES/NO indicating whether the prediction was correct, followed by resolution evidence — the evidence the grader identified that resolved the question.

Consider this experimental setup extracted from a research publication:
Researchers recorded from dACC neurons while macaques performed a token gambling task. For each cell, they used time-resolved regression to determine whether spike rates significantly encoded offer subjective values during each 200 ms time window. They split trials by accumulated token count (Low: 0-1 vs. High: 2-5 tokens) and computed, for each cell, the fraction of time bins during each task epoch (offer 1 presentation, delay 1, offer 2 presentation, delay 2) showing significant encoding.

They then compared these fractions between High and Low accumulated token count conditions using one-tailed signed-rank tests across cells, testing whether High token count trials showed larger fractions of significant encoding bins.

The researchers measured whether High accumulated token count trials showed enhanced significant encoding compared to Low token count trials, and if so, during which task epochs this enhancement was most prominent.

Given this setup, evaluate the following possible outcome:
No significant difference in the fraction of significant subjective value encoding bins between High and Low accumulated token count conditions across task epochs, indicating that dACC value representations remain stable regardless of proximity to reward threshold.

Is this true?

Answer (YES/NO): NO